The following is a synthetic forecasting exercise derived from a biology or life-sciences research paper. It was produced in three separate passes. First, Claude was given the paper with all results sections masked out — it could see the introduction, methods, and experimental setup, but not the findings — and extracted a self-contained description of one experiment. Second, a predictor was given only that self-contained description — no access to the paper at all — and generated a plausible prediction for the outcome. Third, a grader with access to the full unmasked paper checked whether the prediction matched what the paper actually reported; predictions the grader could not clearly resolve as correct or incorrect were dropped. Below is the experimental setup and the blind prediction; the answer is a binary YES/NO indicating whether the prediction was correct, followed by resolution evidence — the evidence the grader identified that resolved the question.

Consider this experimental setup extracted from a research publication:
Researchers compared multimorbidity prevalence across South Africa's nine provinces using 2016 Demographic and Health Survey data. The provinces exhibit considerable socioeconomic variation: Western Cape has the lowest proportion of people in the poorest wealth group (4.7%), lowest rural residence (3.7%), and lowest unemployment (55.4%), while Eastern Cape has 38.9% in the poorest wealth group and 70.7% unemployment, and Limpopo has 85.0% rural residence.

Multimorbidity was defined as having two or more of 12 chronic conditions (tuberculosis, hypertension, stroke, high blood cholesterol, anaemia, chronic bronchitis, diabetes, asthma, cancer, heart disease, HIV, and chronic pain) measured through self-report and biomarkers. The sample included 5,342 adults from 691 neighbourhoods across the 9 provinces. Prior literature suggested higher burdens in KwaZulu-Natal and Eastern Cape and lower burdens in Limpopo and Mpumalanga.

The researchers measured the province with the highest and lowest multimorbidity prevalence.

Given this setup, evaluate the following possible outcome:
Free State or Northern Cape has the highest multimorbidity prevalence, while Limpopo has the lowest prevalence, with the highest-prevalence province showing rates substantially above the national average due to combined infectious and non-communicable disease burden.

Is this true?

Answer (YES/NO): NO